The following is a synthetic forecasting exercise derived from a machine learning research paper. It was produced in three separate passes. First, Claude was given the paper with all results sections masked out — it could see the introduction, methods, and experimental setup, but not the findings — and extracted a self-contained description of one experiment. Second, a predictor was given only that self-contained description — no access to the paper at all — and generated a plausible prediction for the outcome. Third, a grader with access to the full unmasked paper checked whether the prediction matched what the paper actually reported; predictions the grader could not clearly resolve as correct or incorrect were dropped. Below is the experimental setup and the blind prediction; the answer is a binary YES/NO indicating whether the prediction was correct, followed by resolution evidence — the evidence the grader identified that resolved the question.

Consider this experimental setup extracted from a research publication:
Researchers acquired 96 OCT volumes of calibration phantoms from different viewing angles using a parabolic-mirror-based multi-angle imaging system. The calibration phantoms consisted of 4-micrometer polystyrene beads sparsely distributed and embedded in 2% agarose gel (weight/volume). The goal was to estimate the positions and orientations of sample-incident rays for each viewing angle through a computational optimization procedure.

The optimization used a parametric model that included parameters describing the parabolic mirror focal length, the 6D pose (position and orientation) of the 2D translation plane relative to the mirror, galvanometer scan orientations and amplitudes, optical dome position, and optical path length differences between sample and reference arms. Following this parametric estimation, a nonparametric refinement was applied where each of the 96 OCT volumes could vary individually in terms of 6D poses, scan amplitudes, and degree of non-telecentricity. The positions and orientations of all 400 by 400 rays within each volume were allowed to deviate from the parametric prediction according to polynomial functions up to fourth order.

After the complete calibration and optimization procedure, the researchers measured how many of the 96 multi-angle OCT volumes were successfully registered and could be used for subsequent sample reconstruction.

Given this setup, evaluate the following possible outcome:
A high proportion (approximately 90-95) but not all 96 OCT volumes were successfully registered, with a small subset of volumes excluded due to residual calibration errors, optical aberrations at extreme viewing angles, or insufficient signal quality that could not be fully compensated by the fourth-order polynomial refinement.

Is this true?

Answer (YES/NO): YES